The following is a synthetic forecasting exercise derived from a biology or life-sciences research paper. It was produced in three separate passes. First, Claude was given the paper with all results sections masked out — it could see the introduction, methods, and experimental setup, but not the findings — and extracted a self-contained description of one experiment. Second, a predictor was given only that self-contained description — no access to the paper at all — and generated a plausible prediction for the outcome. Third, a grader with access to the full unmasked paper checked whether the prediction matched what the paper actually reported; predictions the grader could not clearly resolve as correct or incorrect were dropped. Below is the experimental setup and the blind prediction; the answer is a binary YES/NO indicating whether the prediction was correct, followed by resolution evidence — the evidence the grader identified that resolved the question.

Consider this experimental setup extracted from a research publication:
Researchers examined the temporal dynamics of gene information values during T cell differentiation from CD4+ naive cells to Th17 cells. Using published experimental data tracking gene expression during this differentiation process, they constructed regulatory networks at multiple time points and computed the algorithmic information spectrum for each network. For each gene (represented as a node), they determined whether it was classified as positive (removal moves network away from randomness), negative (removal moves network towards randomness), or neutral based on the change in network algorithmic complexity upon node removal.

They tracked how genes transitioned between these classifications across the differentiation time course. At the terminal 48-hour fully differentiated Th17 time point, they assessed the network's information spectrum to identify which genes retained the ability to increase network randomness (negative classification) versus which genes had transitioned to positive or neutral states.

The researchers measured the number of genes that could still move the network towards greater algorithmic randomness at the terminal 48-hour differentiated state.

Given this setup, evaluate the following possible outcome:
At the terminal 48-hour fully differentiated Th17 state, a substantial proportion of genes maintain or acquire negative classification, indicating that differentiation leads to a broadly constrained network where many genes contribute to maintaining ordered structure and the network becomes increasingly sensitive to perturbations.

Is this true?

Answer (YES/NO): NO